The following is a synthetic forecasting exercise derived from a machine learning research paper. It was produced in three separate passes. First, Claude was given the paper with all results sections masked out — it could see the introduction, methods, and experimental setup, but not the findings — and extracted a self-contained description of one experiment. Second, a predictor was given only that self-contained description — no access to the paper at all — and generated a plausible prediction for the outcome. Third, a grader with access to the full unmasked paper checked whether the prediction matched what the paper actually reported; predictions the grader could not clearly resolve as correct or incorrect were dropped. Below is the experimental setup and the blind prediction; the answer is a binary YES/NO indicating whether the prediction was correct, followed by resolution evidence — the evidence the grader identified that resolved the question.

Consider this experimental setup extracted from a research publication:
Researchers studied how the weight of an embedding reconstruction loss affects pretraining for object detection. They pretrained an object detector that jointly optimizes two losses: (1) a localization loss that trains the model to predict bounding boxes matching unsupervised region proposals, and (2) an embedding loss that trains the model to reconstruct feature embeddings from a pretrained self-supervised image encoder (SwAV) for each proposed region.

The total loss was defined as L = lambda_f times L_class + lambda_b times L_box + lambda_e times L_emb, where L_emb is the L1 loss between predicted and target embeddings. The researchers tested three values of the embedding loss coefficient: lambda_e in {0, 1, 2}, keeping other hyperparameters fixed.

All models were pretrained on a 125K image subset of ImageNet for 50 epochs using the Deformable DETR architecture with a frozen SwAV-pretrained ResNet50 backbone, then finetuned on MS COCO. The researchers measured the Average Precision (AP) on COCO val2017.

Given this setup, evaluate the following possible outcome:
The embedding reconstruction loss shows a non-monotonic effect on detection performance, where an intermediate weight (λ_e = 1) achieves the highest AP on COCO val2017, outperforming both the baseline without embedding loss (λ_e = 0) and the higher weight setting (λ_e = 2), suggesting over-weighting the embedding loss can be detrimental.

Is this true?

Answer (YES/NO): YES